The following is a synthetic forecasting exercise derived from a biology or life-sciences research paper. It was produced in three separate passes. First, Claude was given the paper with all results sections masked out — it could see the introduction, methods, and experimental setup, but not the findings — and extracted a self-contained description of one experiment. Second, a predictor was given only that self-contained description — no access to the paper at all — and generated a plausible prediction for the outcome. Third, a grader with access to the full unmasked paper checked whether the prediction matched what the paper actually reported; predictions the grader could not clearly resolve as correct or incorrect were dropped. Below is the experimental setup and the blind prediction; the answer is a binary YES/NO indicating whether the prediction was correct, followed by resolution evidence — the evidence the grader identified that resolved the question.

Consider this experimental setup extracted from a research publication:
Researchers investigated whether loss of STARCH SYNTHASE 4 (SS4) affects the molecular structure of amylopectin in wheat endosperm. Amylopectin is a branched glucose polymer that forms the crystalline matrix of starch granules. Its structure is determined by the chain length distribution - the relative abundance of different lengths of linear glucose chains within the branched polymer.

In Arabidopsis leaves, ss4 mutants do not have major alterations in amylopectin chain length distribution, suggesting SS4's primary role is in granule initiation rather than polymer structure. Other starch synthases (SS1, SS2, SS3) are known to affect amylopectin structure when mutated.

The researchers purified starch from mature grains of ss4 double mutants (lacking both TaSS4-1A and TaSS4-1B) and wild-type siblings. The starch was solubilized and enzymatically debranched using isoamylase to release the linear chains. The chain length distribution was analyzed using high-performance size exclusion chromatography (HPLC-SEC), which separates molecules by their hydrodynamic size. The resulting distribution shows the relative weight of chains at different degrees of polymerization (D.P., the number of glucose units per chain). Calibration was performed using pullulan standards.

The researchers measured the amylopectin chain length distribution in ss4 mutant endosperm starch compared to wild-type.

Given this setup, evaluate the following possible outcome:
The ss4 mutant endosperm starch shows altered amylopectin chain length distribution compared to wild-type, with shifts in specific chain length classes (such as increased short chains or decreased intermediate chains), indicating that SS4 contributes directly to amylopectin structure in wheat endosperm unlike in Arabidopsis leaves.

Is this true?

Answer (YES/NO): NO